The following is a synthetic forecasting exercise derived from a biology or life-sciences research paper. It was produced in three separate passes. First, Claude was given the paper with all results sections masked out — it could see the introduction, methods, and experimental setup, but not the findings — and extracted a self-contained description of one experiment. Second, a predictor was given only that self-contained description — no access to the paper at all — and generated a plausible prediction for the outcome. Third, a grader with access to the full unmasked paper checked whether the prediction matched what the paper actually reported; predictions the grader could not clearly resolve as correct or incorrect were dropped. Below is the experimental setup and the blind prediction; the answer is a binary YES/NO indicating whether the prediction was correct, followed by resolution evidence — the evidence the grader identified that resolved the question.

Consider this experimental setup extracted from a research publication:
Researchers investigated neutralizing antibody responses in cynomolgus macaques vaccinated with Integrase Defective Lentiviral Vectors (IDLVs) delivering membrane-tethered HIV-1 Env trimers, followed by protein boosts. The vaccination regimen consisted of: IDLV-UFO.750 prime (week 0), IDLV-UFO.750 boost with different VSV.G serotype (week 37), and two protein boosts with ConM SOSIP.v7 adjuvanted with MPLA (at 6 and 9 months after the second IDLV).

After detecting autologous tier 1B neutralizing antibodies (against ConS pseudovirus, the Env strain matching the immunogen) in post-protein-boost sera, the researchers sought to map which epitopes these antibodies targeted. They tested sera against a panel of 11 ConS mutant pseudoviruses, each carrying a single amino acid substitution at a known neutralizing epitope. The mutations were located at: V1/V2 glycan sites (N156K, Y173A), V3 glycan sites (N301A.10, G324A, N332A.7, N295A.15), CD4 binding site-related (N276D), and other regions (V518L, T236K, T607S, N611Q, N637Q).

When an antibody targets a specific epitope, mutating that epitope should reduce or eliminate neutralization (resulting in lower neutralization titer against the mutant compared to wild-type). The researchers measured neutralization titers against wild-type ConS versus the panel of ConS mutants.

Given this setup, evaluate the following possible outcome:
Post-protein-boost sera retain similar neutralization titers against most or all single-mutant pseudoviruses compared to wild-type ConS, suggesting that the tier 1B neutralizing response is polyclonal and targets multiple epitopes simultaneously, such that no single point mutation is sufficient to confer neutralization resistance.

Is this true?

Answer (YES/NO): NO